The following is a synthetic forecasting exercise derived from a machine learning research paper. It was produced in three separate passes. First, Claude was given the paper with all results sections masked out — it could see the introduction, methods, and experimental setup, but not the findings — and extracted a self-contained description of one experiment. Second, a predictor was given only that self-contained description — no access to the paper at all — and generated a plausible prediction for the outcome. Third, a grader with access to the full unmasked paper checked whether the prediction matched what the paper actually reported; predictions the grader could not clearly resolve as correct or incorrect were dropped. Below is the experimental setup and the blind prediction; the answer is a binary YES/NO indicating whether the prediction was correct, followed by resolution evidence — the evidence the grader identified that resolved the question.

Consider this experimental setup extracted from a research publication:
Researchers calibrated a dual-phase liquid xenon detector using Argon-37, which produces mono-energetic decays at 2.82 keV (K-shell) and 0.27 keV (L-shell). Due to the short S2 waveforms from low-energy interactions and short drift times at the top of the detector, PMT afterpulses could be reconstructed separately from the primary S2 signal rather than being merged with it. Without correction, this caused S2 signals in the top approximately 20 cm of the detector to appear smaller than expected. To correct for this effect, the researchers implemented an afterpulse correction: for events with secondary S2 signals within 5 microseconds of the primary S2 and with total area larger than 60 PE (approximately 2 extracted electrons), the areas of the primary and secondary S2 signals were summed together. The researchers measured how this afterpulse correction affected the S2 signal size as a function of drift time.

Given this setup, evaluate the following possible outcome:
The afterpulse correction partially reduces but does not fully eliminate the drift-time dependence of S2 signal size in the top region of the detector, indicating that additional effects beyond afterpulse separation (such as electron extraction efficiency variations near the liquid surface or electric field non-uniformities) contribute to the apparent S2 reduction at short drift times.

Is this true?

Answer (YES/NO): NO